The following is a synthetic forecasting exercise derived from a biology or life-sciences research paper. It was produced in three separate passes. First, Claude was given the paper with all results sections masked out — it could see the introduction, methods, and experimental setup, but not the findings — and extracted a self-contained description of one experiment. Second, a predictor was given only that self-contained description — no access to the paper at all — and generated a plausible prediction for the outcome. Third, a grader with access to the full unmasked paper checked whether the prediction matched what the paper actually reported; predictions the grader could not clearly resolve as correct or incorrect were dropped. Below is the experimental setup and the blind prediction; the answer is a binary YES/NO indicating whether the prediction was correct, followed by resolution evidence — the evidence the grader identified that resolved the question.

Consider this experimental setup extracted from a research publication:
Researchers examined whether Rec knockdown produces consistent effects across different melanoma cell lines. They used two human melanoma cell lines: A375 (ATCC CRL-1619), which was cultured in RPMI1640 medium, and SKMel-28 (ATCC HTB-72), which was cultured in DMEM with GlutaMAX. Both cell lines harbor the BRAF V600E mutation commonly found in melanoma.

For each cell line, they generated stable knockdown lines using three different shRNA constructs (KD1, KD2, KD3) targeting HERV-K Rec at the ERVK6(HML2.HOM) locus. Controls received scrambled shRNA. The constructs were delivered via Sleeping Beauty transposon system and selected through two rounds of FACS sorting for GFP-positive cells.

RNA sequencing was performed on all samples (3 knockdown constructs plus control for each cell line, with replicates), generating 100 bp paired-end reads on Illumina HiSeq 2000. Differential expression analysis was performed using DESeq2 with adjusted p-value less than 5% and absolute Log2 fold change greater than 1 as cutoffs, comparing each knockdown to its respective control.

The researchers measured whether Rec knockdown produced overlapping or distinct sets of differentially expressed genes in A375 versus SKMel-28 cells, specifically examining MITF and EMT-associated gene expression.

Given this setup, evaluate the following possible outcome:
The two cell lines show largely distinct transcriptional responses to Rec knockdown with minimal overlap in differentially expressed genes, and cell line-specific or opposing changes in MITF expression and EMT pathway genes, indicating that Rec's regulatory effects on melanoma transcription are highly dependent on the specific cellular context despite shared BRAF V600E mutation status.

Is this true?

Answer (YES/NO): YES